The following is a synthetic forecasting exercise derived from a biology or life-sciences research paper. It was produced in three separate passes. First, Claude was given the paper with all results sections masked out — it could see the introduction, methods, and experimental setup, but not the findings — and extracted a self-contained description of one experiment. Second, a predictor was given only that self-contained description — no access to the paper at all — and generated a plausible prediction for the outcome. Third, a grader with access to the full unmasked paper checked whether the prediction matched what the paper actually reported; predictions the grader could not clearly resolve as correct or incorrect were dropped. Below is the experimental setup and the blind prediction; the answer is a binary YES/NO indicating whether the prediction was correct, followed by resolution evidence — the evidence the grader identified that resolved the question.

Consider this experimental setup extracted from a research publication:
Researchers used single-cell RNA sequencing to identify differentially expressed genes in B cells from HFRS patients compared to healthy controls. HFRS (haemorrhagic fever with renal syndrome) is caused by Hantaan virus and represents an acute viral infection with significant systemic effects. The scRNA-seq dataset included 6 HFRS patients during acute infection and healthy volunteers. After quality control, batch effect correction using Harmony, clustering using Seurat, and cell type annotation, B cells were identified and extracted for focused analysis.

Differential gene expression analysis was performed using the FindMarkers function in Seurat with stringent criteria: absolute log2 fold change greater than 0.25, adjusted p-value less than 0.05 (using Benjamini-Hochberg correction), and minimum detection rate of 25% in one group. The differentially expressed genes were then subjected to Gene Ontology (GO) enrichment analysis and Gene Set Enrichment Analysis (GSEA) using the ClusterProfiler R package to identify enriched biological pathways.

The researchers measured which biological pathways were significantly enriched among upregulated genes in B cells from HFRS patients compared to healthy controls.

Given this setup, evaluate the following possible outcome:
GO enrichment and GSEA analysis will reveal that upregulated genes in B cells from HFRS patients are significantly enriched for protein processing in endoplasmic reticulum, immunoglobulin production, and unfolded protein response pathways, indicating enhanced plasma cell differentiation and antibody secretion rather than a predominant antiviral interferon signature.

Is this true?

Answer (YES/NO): NO